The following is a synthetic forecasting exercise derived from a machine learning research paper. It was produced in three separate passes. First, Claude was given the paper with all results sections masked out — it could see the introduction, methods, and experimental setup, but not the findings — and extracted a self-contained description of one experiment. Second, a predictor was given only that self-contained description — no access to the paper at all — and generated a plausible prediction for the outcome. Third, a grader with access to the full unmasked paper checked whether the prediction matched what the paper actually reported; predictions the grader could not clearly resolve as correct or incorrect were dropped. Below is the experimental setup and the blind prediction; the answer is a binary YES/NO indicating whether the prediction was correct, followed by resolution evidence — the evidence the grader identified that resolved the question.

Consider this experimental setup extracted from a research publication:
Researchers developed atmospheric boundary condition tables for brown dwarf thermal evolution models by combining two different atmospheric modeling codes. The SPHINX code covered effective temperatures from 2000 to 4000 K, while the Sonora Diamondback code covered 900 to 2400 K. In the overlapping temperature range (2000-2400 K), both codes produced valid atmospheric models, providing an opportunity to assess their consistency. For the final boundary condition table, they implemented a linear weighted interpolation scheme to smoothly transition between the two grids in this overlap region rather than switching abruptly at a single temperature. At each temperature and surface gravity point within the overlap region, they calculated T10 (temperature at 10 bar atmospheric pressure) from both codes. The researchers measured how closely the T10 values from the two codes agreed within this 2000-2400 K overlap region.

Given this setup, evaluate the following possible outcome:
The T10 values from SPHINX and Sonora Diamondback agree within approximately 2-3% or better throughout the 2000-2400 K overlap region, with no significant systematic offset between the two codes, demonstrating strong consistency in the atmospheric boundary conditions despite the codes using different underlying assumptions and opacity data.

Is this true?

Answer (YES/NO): NO